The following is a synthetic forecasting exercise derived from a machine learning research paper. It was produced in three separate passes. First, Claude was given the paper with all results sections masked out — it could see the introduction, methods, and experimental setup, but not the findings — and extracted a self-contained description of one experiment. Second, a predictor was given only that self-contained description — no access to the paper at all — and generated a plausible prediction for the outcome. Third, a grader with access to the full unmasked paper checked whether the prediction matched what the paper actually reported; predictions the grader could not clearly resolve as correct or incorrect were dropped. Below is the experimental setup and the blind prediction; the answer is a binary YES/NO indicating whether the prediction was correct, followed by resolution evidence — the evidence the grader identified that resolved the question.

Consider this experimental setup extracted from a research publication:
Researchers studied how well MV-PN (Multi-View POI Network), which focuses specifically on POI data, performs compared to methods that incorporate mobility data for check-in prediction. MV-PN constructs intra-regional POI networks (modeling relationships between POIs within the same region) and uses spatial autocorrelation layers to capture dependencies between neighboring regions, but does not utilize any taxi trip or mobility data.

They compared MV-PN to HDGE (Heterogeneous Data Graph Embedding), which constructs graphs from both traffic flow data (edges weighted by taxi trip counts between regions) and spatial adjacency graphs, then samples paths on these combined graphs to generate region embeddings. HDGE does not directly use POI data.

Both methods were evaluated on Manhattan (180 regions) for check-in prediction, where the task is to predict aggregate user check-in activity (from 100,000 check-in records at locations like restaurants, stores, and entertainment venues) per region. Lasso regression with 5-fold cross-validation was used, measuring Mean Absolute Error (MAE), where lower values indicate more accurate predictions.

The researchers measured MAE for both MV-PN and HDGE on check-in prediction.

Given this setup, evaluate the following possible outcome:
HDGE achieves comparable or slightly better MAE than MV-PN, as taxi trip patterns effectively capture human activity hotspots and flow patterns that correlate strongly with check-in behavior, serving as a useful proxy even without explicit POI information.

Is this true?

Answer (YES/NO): NO